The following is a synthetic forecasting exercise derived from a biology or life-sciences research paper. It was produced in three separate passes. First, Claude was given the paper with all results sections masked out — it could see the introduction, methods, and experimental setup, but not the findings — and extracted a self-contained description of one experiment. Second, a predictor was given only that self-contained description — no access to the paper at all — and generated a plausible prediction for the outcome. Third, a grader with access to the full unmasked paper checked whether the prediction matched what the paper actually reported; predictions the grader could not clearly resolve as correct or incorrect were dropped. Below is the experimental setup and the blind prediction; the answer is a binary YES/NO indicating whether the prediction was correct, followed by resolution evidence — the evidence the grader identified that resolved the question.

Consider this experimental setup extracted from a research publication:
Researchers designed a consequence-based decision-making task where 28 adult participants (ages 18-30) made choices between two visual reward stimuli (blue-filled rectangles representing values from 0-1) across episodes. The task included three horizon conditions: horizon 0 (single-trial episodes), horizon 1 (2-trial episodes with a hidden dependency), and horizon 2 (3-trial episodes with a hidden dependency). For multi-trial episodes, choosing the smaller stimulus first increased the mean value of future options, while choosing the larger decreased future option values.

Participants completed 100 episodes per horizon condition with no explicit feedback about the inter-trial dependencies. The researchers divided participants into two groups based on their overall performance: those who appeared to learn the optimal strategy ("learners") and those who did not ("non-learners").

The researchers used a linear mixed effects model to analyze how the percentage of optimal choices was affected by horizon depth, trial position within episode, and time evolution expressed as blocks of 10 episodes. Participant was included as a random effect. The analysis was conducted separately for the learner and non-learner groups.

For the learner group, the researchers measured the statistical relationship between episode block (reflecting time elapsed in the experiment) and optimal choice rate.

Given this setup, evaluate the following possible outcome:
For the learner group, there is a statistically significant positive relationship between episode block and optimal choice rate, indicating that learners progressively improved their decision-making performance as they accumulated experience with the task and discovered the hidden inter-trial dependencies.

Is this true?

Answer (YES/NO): YES